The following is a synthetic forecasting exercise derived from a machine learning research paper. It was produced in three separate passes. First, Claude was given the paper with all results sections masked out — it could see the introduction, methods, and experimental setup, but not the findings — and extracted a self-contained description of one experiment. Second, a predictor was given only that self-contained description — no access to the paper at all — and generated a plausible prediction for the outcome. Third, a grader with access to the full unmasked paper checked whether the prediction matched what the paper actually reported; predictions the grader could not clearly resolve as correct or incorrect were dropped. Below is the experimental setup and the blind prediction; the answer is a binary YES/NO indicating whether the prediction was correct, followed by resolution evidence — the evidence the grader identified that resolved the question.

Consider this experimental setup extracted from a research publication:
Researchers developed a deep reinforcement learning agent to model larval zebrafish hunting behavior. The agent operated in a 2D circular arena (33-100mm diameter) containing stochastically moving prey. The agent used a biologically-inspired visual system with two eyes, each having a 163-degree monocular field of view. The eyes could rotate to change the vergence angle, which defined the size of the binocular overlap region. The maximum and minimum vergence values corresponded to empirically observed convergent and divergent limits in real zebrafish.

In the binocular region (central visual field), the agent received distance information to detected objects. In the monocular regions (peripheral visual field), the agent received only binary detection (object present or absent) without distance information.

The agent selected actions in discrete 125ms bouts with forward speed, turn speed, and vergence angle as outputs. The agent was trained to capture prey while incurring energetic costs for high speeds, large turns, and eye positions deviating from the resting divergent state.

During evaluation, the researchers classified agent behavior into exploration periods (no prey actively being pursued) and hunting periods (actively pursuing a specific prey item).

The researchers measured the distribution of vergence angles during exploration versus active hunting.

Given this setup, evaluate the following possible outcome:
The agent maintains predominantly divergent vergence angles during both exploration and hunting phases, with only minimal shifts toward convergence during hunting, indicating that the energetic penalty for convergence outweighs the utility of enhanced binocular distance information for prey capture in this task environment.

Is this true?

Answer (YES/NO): NO